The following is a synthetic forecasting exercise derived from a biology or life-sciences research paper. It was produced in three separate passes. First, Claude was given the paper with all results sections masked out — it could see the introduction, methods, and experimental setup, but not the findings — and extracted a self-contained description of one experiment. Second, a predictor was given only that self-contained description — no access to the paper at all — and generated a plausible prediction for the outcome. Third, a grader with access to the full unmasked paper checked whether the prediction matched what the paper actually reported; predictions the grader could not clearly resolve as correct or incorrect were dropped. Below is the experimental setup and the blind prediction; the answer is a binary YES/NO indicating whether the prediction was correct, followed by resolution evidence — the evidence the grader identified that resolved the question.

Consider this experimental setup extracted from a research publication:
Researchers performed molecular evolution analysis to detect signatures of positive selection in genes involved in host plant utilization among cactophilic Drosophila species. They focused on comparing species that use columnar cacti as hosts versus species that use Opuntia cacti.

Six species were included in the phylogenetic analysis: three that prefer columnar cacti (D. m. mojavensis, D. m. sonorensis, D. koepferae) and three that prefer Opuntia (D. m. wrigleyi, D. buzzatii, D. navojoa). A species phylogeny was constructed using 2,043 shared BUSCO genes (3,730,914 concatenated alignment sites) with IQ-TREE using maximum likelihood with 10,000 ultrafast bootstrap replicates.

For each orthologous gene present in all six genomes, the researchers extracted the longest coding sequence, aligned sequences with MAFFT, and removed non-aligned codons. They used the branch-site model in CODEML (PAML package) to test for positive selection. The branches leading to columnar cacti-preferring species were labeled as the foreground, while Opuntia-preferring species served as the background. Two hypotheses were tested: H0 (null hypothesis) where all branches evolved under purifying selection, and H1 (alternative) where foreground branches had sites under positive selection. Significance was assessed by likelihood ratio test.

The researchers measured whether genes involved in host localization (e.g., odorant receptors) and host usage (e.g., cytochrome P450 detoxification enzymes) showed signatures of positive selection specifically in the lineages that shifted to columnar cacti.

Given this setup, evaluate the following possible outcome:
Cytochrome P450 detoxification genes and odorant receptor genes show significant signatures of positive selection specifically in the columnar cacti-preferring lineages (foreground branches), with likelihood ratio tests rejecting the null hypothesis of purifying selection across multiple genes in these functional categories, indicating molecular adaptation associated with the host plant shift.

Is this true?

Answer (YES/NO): NO